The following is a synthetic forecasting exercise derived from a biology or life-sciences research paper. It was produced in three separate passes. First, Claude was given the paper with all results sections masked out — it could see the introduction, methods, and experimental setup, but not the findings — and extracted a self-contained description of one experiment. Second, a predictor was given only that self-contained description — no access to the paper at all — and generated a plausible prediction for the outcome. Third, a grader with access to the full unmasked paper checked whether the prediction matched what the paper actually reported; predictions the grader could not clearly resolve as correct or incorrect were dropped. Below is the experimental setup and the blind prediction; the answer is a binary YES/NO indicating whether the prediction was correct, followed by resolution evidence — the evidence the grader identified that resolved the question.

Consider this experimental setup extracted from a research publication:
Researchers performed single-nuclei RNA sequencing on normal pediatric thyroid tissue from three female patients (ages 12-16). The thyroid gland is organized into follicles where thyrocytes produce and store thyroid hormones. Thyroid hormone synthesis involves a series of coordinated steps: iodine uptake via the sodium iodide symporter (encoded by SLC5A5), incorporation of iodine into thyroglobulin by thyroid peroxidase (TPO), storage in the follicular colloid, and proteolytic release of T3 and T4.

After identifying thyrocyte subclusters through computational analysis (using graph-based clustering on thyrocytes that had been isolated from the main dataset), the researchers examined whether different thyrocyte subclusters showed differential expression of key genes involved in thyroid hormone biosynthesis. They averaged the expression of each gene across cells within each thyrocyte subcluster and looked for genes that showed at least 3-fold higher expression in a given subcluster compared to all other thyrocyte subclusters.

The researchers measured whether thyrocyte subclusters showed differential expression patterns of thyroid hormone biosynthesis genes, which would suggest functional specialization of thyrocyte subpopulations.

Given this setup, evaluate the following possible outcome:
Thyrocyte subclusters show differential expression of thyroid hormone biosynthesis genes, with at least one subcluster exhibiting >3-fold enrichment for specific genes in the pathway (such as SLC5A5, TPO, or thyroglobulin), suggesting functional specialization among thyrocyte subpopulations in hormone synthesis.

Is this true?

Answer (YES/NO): YES